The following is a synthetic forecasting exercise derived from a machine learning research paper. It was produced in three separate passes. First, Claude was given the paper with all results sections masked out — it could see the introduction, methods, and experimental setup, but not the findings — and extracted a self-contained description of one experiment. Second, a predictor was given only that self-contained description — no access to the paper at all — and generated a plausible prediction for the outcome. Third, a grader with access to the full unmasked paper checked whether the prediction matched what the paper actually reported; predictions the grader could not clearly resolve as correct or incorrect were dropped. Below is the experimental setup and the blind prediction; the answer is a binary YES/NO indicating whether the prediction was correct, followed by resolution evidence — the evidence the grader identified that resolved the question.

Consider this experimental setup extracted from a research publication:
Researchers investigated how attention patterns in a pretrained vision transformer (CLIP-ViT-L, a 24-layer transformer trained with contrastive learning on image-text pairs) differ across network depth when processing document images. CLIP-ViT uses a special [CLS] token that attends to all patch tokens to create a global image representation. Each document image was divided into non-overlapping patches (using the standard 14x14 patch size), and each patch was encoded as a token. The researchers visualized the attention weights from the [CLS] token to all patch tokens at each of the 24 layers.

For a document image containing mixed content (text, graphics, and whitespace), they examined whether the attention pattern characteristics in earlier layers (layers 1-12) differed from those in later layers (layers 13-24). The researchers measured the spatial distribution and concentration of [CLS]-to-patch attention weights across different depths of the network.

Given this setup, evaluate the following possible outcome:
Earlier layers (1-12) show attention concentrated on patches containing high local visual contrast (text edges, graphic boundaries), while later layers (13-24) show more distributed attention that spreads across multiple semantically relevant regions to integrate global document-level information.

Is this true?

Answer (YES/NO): NO